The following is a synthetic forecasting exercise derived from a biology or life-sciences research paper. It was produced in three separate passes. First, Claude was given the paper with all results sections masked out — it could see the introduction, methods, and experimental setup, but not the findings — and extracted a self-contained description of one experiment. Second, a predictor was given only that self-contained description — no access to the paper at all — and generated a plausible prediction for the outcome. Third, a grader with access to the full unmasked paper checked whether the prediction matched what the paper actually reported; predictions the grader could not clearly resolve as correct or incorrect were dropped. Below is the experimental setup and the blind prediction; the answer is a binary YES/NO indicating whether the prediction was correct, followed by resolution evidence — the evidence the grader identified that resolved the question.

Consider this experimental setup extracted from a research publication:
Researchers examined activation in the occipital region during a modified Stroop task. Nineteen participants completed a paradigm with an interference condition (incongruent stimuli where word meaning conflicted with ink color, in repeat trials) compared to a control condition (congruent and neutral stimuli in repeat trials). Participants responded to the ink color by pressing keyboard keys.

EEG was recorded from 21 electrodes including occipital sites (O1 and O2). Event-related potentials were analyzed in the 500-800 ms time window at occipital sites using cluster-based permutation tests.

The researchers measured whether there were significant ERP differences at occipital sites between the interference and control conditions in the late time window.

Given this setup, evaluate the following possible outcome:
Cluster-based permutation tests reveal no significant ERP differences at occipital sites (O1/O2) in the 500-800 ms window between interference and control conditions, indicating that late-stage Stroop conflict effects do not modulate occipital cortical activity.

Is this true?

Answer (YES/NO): NO